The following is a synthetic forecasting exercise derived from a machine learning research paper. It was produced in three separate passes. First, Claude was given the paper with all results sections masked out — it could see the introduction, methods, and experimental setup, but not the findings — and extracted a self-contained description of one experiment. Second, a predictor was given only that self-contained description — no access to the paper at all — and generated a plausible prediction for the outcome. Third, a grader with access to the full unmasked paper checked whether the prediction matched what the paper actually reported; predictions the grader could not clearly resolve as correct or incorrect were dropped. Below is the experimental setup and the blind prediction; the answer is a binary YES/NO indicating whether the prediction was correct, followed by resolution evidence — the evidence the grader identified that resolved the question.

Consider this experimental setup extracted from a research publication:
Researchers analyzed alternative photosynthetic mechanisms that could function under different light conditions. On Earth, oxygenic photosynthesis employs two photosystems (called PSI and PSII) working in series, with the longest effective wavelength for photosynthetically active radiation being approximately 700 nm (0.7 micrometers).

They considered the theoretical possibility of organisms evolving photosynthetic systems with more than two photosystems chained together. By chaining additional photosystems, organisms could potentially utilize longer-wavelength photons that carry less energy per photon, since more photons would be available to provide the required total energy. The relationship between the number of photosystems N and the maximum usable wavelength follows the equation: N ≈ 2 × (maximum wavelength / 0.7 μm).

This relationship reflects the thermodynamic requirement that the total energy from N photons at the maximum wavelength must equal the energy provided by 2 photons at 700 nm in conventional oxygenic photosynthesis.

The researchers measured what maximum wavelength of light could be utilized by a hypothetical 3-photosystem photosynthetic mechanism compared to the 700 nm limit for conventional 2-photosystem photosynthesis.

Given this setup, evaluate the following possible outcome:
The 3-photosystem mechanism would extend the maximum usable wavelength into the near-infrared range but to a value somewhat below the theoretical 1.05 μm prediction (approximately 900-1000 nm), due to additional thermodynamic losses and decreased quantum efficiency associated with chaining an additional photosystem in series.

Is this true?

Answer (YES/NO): NO